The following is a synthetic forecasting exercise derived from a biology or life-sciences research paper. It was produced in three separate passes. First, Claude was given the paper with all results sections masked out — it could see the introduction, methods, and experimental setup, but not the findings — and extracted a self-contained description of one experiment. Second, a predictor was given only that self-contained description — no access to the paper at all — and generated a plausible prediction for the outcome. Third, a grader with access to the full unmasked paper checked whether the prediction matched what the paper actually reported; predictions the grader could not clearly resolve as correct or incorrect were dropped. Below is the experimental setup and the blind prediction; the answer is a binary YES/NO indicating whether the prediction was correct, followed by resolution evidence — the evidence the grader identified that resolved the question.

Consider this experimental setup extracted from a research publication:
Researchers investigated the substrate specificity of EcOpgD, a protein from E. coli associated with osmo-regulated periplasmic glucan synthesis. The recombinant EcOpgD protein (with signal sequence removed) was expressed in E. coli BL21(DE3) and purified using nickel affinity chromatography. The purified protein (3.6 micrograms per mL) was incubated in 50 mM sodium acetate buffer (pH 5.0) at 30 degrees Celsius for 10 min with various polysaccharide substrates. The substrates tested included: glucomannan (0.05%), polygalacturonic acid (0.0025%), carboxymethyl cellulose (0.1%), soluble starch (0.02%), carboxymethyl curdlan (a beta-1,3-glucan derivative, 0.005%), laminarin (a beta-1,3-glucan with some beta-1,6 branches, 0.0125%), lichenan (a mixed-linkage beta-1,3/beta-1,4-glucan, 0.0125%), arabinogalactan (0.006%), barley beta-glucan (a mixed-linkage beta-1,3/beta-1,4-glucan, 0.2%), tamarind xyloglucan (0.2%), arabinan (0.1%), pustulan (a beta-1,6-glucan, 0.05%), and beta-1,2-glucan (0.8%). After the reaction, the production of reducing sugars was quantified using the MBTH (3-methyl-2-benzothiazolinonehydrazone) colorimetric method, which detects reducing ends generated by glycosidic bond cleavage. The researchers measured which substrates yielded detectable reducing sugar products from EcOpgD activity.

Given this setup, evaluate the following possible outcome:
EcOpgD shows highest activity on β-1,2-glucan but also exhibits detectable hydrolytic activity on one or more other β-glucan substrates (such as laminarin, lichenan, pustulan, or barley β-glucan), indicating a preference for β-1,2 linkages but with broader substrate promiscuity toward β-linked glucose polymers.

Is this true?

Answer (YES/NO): NO